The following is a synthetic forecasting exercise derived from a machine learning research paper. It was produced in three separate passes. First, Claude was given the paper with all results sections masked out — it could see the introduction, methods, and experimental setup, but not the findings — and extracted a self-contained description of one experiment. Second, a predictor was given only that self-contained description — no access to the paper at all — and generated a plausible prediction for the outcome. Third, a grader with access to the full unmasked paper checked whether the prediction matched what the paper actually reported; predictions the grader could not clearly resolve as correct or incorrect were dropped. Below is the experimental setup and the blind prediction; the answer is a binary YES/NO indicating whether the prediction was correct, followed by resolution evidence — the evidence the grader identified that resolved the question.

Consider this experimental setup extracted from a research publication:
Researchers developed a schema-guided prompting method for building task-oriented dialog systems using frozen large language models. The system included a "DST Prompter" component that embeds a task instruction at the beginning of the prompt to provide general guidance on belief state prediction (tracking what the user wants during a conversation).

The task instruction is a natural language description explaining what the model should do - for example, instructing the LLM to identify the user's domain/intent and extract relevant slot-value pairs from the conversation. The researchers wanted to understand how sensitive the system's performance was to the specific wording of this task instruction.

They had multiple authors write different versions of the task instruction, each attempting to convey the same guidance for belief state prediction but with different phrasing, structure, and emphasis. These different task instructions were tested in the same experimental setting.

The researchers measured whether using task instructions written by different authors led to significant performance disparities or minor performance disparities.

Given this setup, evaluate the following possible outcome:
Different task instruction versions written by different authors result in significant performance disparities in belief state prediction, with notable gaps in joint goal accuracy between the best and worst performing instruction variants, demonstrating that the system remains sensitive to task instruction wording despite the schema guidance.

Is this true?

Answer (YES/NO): NO